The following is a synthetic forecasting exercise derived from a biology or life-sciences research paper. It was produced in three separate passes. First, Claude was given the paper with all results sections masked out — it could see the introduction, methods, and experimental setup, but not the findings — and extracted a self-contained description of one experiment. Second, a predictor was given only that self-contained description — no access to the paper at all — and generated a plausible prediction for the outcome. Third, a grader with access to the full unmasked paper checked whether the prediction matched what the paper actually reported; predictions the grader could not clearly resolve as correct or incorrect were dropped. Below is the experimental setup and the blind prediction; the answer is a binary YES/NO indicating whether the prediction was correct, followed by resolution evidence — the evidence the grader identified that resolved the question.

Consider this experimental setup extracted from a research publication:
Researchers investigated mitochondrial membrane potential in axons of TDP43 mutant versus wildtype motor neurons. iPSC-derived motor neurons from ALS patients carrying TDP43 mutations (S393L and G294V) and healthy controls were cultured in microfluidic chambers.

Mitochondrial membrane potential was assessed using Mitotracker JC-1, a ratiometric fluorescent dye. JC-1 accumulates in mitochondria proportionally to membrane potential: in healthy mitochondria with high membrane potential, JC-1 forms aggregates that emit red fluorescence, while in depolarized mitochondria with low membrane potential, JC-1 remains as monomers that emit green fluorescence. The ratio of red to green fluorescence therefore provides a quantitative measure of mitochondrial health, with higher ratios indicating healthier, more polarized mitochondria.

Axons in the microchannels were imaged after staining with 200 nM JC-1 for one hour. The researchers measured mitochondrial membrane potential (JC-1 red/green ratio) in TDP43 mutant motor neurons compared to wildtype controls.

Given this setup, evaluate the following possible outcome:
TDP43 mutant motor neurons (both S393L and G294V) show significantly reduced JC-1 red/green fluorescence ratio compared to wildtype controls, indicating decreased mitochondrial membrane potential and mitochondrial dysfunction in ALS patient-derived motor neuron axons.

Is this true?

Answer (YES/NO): NO